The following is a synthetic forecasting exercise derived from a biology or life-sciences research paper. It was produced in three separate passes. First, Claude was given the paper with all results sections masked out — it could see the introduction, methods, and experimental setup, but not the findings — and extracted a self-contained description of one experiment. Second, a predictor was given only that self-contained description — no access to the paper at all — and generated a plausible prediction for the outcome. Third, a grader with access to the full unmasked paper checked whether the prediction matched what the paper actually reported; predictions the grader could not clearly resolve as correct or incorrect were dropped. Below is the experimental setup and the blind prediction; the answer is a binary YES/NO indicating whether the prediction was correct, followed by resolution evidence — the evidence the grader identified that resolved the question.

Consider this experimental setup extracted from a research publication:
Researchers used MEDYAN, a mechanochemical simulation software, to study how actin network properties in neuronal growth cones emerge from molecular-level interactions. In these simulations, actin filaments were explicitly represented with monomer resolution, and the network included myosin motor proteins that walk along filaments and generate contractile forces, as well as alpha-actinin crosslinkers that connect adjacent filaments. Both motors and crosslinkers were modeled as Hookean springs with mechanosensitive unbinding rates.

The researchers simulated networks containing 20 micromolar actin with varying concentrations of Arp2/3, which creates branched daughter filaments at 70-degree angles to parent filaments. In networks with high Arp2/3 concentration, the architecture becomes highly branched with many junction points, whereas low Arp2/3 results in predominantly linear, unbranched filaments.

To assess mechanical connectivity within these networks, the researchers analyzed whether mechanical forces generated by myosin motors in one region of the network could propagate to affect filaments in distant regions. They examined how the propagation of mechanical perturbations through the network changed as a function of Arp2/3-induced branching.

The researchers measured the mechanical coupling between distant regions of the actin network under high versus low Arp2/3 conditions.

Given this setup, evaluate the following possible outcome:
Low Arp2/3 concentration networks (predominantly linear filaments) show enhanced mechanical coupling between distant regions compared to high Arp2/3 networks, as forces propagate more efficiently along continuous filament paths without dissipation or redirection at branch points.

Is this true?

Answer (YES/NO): YES